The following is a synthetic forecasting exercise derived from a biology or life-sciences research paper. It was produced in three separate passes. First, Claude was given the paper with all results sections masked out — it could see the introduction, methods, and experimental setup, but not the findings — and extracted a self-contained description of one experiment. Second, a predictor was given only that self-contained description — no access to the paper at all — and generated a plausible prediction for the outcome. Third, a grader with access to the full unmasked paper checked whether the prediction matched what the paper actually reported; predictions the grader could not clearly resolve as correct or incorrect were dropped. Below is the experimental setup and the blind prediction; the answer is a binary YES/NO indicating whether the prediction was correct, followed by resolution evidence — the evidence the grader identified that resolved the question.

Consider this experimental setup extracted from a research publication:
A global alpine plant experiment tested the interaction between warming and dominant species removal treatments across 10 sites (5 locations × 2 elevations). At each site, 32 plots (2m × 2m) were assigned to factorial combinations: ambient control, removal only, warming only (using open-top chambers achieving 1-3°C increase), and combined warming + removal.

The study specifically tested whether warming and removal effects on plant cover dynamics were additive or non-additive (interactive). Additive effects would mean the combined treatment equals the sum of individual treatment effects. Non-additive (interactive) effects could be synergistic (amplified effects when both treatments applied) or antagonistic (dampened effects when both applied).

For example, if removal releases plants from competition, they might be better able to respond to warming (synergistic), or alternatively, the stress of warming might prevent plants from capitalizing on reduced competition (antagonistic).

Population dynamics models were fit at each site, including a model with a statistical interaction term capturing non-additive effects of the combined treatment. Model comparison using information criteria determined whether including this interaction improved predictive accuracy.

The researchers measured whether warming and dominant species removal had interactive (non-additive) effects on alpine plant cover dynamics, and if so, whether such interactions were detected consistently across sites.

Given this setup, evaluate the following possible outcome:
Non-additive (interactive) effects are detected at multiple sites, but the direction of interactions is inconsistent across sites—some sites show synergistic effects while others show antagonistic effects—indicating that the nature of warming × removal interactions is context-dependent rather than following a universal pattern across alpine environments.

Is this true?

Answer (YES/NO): NO